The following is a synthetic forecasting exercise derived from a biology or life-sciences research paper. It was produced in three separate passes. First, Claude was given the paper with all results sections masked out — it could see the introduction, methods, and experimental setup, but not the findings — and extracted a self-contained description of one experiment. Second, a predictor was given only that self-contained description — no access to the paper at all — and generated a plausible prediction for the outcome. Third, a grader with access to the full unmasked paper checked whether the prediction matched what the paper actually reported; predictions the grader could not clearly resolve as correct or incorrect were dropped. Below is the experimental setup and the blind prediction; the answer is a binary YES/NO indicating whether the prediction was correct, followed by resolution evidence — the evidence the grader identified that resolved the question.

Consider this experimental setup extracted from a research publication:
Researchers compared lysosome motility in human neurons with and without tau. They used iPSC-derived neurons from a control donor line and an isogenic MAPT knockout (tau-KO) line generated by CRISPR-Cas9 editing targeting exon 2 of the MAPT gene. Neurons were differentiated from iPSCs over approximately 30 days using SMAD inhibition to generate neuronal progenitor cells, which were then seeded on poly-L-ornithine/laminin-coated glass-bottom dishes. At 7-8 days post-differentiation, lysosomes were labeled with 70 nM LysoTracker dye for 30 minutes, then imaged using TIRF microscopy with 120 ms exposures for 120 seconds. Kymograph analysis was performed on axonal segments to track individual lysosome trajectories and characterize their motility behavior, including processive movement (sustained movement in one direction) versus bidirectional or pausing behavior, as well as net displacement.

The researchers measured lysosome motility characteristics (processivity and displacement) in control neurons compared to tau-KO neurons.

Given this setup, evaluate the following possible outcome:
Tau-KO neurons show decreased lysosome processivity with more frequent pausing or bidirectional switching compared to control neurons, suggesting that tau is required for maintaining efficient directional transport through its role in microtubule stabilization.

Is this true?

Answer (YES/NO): NO